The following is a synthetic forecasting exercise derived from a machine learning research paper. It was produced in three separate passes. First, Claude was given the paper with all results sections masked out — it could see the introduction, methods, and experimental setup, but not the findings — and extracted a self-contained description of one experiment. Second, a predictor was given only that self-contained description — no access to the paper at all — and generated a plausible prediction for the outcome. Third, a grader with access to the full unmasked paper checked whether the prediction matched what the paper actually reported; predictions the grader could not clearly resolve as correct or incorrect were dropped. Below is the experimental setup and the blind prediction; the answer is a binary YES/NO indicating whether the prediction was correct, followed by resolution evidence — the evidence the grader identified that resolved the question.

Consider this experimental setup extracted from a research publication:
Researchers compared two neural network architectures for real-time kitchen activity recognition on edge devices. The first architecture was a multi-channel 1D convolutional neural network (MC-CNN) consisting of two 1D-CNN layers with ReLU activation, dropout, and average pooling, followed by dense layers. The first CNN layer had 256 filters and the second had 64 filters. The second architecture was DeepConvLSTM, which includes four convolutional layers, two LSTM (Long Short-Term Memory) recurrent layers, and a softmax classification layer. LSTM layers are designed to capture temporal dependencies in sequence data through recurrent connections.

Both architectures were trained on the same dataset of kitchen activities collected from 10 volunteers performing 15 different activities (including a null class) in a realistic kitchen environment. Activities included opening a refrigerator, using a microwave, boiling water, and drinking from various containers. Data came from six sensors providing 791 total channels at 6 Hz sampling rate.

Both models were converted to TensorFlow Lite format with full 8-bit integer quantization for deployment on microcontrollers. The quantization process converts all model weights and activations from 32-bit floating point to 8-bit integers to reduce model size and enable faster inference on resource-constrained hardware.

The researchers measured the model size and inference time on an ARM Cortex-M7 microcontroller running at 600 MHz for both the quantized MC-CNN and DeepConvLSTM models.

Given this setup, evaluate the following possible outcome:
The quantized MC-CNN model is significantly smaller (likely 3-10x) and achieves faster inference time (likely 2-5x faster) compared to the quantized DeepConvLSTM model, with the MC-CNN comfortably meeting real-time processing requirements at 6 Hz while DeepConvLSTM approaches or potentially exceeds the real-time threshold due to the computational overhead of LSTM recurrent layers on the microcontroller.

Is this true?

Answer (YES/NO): NO